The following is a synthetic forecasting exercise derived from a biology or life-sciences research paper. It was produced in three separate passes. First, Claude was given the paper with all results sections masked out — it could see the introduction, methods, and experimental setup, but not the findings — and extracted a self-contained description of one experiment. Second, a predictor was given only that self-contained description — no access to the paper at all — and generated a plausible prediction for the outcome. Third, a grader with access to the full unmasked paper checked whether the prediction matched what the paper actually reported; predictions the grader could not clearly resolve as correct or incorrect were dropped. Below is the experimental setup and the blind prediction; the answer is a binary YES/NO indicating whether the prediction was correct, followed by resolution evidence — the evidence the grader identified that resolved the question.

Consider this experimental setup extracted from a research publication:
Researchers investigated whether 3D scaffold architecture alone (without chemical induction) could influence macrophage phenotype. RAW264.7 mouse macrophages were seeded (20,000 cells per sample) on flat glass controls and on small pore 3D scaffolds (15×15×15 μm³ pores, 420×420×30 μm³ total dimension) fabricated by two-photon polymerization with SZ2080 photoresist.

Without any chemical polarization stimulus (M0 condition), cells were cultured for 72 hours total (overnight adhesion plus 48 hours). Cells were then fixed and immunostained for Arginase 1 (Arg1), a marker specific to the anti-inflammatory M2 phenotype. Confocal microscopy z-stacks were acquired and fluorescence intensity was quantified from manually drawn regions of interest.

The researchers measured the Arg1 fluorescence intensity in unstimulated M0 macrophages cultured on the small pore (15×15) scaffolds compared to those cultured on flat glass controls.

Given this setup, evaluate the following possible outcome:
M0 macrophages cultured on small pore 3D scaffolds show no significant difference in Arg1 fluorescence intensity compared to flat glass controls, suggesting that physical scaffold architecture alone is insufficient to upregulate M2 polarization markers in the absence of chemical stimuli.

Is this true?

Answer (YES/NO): YES